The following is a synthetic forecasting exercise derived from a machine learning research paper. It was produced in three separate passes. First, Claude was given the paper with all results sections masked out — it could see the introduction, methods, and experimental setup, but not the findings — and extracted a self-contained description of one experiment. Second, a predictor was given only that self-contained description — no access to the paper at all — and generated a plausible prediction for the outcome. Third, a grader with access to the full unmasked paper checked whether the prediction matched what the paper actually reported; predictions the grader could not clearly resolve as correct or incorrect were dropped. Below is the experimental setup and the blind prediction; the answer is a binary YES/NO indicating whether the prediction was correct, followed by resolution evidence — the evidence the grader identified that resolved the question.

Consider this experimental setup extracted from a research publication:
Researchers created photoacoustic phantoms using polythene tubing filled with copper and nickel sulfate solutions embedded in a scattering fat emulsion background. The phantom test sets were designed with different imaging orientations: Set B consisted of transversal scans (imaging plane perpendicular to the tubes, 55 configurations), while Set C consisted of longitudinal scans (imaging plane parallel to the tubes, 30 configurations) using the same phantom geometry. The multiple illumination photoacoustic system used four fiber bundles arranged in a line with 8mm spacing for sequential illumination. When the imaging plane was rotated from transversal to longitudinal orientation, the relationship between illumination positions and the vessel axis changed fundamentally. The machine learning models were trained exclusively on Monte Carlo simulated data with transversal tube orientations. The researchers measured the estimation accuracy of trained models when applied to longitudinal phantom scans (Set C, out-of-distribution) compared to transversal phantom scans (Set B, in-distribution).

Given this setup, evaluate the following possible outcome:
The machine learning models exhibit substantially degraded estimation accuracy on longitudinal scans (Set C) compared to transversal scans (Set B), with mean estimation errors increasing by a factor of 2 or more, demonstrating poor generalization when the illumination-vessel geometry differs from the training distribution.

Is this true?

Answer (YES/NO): NO